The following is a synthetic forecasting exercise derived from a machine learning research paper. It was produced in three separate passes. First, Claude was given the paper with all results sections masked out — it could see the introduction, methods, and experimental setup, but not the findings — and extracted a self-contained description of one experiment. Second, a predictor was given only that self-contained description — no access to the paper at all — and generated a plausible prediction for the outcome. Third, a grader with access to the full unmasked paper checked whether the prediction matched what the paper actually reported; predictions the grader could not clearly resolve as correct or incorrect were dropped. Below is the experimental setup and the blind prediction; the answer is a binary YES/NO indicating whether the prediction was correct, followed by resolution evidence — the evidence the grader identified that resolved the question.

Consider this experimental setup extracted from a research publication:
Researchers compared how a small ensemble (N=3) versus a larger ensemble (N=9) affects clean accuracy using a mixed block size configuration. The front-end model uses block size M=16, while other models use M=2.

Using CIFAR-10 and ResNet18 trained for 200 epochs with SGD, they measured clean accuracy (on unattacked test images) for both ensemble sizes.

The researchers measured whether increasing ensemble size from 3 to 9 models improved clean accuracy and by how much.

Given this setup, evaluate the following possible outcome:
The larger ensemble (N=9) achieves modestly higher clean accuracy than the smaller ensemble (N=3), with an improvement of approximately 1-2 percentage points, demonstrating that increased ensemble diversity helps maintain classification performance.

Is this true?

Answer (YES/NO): YES